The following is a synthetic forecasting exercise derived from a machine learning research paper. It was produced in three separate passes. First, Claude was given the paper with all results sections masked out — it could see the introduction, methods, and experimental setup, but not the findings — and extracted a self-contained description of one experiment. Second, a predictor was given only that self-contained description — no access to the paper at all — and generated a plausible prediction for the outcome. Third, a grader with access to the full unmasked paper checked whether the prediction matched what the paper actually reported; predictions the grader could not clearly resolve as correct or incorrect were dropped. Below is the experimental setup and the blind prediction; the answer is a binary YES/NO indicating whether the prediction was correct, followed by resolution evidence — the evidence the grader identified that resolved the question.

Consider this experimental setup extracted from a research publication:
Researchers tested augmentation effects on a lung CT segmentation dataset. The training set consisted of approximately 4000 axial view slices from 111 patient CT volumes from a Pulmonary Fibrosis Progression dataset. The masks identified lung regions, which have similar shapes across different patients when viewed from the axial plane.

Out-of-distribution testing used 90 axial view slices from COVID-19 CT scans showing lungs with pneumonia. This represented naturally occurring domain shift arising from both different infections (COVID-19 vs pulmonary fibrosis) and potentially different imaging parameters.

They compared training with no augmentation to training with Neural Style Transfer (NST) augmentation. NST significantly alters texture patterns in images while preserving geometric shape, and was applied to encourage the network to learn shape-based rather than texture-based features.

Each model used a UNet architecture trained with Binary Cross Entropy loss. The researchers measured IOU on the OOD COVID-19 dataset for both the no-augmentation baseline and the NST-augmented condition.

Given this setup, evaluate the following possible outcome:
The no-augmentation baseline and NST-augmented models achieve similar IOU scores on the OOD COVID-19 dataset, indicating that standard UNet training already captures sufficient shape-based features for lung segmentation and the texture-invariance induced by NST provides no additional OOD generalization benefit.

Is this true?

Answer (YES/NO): NO